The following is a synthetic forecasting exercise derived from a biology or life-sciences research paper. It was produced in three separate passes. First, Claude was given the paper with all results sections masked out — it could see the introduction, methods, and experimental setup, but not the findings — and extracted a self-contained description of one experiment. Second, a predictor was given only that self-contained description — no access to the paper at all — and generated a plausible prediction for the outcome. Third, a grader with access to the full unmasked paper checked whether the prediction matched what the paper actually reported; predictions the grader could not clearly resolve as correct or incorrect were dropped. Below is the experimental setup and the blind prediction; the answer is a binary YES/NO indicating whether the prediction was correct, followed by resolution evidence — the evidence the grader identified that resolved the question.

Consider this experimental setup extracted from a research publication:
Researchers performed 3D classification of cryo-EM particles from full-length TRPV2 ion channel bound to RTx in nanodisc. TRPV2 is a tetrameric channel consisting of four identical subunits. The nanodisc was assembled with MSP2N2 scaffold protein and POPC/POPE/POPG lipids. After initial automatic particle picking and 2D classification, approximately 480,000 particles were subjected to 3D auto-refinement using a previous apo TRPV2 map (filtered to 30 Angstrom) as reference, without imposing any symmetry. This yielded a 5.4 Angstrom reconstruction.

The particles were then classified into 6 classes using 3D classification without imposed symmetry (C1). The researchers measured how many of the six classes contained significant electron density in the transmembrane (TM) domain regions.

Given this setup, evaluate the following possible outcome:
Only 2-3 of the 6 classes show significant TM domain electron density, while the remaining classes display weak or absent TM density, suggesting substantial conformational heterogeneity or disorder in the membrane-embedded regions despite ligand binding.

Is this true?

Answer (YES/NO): YES